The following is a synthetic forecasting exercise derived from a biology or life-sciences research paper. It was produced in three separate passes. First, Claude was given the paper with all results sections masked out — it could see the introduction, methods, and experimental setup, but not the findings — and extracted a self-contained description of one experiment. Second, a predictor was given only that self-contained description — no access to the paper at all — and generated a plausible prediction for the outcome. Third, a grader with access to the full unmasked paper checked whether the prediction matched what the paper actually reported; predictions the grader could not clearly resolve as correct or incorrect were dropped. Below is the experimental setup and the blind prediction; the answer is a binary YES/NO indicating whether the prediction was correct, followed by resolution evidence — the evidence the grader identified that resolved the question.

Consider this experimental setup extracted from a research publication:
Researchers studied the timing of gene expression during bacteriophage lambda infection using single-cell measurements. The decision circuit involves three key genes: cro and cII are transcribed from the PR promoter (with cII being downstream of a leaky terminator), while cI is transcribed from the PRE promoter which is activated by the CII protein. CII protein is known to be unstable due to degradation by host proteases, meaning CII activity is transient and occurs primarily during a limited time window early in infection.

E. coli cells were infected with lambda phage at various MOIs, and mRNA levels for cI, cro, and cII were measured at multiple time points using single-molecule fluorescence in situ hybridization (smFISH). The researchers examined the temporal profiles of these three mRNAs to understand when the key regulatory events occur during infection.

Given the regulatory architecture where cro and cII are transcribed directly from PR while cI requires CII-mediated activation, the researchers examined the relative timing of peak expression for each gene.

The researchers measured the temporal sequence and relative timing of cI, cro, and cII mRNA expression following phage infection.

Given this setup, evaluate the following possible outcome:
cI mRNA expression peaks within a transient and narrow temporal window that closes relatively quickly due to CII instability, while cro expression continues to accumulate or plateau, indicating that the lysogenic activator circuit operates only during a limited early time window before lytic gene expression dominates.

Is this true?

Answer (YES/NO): NO